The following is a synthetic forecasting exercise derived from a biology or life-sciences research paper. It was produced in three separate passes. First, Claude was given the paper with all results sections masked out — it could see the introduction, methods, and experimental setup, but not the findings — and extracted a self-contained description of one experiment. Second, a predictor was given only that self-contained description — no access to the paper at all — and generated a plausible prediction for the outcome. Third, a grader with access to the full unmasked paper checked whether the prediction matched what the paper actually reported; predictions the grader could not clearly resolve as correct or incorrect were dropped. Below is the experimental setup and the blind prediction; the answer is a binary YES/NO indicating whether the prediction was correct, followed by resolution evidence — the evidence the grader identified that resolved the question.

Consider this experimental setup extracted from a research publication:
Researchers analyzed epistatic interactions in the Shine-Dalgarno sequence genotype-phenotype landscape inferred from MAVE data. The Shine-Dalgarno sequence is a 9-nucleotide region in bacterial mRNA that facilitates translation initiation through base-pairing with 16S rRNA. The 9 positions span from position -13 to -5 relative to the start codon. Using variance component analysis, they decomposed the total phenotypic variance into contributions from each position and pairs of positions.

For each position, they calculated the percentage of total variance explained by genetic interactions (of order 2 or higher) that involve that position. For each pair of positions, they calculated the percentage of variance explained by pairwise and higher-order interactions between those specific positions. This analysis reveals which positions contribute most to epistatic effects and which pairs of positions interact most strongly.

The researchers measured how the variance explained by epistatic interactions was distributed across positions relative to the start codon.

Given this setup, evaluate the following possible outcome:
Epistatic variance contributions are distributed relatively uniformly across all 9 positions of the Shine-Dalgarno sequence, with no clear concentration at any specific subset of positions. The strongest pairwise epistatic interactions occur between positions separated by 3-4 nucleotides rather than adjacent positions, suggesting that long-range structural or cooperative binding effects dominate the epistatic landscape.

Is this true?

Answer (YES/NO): NO